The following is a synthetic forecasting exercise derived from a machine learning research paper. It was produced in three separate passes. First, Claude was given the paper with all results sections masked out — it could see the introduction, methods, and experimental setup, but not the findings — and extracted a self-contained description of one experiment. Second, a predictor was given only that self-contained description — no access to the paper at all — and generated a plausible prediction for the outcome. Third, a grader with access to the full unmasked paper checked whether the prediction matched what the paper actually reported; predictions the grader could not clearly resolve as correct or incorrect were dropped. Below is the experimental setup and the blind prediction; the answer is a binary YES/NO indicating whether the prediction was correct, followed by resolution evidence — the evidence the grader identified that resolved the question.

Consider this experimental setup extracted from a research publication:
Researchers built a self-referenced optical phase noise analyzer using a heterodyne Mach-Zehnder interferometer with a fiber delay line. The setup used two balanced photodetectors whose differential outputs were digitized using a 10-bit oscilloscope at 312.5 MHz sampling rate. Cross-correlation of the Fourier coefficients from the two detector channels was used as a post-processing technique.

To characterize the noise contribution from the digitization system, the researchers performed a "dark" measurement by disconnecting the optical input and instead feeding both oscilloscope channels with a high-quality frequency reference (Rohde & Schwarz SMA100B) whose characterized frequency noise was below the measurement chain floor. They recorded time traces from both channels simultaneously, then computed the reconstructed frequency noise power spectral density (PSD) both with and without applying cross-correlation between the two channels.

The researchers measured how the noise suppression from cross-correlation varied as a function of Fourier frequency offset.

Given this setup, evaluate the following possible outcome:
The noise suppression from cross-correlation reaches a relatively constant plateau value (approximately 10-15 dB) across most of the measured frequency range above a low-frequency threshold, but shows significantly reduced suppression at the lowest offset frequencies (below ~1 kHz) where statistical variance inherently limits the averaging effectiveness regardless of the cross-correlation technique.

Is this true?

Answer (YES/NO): NO